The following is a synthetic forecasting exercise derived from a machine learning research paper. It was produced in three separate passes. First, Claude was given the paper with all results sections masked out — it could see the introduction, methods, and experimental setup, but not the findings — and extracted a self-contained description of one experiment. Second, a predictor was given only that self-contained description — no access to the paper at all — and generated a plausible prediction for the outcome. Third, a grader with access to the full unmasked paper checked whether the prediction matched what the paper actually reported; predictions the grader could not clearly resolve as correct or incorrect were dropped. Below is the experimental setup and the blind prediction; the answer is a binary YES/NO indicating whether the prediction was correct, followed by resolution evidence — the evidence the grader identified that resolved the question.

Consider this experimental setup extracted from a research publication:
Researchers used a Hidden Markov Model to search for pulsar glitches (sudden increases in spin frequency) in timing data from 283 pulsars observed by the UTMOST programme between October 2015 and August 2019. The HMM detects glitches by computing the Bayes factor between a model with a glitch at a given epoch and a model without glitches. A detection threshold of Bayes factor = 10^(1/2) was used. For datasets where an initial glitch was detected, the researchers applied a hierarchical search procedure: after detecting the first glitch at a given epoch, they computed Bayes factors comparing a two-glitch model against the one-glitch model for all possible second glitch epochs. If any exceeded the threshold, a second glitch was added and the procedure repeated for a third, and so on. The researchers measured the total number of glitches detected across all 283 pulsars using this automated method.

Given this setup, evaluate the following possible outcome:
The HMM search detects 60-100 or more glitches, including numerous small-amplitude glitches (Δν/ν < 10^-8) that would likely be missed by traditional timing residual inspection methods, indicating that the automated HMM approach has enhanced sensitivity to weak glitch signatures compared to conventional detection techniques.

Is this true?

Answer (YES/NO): NO